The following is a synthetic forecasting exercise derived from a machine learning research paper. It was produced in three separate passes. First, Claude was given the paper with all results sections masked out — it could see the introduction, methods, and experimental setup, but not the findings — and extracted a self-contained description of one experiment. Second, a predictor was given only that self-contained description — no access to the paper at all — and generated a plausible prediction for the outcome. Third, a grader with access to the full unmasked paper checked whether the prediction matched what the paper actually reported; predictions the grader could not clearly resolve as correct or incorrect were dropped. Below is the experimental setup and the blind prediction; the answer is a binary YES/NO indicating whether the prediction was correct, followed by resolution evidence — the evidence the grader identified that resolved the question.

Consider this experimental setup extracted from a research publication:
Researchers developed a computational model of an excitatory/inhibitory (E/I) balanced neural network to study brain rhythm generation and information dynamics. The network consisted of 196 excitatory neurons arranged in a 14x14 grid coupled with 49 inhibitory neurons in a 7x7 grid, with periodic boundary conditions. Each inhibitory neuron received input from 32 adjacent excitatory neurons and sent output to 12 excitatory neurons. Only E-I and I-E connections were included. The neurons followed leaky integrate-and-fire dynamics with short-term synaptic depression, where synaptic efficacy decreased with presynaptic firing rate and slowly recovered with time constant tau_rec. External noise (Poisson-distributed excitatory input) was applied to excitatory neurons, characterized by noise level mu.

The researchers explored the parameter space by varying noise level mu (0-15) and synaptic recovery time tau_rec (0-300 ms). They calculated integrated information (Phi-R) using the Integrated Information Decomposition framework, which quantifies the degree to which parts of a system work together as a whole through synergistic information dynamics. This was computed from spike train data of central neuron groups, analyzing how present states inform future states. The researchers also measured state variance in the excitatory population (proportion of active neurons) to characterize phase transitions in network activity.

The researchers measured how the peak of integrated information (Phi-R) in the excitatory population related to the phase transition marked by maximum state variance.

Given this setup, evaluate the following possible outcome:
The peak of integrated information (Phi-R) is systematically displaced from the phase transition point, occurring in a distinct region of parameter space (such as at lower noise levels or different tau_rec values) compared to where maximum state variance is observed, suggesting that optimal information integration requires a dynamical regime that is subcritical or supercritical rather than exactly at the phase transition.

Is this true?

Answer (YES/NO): NO